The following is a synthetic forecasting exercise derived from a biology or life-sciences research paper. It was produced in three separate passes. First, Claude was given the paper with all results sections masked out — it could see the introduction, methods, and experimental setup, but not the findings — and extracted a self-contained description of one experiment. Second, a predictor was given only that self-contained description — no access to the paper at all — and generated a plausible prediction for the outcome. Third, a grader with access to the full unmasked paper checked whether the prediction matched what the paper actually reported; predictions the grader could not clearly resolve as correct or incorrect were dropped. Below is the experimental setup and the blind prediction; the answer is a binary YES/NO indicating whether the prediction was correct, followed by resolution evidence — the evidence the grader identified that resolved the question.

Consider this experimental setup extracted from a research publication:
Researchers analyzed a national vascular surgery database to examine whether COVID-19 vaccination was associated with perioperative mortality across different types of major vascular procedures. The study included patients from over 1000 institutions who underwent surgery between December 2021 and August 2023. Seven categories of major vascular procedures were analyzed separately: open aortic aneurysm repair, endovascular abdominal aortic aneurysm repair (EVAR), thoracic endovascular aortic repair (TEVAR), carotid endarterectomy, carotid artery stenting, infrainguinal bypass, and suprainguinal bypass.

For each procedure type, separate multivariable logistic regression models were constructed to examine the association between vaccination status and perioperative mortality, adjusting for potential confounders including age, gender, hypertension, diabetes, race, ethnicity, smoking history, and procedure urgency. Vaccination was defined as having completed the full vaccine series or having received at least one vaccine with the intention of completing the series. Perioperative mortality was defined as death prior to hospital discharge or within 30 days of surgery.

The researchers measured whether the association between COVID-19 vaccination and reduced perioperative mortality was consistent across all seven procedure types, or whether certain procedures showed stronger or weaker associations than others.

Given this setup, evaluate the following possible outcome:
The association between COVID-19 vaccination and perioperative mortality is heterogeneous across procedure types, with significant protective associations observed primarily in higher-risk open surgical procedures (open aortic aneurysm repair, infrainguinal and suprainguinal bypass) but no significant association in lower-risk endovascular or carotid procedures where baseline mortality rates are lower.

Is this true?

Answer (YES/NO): NO